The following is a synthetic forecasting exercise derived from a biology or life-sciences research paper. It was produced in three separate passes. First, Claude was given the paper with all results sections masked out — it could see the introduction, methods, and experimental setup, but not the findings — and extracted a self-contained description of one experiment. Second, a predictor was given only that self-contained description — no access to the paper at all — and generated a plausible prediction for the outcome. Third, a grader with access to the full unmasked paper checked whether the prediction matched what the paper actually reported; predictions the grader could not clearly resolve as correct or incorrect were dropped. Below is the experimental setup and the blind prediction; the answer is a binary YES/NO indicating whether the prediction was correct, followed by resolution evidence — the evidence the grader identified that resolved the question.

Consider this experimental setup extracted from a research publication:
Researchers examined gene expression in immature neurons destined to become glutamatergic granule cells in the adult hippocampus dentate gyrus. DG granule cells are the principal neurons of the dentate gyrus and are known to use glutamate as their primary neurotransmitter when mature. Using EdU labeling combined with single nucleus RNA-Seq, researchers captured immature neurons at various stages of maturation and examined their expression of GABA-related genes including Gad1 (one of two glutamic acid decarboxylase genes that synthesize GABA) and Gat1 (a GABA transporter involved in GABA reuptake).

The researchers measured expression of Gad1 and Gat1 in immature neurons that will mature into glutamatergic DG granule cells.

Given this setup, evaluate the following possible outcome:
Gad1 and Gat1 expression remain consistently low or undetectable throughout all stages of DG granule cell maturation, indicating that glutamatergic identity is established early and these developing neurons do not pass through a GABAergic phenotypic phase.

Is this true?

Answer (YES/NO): NO